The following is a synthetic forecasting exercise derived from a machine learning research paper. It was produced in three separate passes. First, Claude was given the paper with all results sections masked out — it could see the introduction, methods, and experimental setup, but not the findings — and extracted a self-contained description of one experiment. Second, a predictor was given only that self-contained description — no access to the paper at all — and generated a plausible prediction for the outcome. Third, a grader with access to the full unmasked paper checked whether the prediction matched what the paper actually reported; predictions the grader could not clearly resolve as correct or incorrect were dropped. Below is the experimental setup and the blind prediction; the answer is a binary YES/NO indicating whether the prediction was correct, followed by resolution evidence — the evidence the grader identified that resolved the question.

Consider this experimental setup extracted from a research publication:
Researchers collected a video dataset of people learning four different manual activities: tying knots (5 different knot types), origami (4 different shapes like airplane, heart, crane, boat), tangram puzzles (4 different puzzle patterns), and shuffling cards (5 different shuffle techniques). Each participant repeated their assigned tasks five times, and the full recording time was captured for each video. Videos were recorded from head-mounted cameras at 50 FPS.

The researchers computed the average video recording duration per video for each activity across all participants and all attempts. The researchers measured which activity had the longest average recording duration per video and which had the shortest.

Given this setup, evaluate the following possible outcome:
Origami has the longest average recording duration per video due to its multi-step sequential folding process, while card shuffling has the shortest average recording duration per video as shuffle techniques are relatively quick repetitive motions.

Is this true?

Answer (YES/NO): NO